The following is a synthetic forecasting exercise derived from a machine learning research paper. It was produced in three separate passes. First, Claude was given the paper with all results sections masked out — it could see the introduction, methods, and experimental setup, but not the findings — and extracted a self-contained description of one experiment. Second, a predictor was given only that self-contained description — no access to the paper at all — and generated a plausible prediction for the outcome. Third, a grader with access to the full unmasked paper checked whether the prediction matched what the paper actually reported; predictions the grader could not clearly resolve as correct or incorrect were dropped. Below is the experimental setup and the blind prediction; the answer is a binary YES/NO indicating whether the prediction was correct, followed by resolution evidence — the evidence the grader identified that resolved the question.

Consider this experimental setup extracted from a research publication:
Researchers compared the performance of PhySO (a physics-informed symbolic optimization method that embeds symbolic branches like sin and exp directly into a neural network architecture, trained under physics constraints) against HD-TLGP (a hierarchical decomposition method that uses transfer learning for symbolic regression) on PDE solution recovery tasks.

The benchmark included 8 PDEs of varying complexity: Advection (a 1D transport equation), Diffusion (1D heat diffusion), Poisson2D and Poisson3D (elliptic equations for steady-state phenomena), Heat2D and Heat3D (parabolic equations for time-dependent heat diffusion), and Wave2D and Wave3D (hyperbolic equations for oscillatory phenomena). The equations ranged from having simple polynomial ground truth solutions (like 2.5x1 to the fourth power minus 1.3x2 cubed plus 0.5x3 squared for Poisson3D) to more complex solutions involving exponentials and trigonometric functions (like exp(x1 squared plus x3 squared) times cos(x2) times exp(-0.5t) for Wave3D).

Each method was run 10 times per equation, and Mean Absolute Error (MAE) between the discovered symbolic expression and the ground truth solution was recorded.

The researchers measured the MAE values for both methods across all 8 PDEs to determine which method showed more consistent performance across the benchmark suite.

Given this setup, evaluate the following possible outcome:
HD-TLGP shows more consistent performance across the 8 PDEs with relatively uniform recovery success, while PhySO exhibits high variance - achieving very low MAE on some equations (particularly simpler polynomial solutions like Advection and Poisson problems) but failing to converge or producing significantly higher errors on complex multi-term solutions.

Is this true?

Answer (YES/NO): NO